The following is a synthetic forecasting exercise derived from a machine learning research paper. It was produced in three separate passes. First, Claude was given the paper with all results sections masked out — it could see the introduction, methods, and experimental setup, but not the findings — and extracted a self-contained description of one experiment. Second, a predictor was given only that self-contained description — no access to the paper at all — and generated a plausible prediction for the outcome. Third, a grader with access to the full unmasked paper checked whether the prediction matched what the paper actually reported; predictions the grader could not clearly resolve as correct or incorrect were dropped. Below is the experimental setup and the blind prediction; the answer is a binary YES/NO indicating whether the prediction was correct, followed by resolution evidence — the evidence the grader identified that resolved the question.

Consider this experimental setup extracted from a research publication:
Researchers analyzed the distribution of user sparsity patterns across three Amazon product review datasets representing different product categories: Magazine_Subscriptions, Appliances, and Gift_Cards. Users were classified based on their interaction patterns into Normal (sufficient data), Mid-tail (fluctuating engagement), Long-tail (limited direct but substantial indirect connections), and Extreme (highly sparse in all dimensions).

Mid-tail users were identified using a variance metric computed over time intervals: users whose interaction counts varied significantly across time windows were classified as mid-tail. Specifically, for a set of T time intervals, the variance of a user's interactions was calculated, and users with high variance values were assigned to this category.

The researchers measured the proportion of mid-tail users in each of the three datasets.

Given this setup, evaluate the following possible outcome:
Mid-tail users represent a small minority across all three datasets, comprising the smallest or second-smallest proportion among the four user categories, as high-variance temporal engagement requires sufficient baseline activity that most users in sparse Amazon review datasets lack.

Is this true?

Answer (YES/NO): YES